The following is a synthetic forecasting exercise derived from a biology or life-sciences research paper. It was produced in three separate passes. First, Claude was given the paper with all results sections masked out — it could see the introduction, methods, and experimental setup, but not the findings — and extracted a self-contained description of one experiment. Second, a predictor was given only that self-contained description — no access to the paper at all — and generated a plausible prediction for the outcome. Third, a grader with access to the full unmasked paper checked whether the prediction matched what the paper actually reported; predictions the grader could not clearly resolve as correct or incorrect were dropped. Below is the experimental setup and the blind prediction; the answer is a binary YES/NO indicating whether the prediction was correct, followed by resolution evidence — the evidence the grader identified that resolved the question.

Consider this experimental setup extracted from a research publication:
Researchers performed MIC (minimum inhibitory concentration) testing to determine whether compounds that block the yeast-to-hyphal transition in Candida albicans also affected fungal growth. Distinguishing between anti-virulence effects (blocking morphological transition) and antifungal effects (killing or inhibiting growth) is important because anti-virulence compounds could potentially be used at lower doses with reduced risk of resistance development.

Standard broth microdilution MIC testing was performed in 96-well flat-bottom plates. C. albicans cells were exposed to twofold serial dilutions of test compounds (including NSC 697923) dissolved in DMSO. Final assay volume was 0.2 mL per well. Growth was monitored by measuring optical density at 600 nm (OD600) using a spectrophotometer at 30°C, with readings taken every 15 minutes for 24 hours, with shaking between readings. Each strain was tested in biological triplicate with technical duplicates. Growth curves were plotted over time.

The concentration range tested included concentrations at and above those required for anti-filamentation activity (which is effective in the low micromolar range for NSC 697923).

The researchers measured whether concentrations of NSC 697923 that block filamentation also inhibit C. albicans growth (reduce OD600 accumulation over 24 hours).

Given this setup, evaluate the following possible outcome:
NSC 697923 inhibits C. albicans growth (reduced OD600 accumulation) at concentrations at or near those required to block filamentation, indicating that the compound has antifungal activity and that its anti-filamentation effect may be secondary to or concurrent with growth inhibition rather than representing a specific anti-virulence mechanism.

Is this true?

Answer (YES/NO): NO